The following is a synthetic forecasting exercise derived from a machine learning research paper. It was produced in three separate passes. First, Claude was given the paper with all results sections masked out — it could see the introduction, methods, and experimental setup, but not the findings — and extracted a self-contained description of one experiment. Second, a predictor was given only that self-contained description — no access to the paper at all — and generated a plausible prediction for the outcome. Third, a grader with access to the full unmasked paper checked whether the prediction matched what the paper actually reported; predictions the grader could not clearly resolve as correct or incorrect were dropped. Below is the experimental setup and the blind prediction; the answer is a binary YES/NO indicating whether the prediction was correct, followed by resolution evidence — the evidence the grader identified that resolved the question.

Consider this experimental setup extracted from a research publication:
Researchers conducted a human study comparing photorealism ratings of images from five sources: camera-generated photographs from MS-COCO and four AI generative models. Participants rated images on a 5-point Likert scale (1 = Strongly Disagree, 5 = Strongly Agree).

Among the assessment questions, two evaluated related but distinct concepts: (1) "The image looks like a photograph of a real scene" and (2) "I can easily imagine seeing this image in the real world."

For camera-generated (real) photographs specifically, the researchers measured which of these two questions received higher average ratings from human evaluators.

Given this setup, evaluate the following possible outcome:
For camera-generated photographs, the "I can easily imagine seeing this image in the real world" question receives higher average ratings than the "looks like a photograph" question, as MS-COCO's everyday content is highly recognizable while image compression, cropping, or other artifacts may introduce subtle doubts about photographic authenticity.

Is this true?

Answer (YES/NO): YES